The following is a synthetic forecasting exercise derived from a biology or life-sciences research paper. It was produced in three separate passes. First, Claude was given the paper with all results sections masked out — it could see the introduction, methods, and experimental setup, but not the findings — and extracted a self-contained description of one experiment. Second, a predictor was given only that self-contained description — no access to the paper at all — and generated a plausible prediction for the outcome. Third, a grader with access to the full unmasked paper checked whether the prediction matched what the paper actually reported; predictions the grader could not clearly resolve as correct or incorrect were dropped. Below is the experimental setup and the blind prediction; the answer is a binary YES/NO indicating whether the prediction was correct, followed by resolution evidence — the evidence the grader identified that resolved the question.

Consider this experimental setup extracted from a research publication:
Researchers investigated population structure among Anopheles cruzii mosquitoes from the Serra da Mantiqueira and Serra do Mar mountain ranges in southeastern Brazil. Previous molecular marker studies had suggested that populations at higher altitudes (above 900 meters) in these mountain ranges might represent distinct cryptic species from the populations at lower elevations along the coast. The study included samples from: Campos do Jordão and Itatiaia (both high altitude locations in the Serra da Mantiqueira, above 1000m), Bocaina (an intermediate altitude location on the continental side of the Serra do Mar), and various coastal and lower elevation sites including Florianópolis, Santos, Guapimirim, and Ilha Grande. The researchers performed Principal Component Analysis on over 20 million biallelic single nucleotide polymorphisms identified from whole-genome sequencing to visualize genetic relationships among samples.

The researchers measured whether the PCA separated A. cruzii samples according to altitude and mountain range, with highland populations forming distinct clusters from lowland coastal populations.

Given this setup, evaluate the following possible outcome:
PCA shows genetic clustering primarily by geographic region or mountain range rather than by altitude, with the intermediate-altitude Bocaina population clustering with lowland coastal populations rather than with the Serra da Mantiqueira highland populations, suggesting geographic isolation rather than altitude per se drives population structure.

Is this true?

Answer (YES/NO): NO